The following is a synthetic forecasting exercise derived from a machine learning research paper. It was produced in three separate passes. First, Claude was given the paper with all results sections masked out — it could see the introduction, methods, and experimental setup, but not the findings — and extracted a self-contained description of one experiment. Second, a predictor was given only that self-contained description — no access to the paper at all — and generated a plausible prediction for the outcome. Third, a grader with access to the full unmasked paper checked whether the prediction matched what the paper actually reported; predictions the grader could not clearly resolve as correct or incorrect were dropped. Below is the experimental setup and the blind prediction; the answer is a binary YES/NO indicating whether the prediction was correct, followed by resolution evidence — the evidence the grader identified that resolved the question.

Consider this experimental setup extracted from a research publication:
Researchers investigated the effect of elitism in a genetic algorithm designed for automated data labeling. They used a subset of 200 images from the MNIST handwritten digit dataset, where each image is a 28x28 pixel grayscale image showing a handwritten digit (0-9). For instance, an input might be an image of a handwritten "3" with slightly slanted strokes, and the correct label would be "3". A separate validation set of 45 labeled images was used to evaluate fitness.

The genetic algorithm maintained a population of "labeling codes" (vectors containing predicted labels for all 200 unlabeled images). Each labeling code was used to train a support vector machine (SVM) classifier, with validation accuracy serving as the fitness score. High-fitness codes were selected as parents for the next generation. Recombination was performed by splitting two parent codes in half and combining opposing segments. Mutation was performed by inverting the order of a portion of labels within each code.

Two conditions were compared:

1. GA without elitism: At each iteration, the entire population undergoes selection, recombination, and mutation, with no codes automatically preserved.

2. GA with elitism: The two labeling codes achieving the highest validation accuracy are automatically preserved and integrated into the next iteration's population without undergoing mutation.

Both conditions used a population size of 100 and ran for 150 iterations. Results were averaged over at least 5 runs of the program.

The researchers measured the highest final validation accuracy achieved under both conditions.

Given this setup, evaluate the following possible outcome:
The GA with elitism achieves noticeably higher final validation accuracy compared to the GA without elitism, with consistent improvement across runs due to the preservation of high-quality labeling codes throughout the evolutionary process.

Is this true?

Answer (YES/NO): NO